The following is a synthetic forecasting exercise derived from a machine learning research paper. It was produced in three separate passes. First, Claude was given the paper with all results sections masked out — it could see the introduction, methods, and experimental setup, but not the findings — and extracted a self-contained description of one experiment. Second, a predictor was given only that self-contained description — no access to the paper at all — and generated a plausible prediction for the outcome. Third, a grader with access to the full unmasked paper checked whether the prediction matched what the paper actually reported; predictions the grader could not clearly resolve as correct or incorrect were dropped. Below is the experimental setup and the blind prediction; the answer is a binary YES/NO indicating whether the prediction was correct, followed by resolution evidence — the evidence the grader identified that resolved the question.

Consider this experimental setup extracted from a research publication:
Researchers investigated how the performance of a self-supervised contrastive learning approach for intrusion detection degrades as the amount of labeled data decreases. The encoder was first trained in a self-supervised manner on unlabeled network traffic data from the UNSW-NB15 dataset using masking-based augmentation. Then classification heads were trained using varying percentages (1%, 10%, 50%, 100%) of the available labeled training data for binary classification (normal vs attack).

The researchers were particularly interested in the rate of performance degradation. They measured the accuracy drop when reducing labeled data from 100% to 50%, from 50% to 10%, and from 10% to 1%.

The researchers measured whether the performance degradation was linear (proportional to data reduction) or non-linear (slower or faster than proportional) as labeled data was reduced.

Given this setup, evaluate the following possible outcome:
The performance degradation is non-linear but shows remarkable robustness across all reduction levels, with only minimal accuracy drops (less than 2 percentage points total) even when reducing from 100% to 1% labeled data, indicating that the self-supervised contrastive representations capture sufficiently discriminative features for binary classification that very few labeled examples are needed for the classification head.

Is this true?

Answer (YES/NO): YES